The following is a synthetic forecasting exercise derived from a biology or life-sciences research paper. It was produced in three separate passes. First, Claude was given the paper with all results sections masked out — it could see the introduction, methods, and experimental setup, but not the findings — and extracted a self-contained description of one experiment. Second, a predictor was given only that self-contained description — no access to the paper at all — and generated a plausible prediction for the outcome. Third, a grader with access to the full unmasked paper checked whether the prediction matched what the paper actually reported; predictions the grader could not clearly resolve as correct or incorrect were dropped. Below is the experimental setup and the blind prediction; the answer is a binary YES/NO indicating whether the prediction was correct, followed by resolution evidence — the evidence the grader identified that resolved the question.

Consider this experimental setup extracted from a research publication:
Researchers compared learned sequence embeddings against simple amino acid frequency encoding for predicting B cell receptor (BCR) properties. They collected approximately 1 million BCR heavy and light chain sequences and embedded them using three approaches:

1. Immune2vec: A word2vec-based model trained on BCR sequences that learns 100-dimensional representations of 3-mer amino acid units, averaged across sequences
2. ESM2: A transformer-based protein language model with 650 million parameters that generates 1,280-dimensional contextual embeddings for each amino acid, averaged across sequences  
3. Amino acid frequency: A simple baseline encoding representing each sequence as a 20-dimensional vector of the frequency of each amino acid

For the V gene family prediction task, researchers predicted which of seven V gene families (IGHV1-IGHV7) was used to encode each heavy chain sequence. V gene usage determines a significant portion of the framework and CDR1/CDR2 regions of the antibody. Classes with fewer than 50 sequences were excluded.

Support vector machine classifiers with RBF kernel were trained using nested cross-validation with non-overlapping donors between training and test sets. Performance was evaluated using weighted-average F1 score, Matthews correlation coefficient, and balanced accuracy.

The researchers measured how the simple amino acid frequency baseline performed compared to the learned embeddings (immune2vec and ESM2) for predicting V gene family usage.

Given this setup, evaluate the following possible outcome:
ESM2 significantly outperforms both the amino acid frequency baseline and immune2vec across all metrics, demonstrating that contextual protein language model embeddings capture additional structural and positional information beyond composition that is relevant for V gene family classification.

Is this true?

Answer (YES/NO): NO